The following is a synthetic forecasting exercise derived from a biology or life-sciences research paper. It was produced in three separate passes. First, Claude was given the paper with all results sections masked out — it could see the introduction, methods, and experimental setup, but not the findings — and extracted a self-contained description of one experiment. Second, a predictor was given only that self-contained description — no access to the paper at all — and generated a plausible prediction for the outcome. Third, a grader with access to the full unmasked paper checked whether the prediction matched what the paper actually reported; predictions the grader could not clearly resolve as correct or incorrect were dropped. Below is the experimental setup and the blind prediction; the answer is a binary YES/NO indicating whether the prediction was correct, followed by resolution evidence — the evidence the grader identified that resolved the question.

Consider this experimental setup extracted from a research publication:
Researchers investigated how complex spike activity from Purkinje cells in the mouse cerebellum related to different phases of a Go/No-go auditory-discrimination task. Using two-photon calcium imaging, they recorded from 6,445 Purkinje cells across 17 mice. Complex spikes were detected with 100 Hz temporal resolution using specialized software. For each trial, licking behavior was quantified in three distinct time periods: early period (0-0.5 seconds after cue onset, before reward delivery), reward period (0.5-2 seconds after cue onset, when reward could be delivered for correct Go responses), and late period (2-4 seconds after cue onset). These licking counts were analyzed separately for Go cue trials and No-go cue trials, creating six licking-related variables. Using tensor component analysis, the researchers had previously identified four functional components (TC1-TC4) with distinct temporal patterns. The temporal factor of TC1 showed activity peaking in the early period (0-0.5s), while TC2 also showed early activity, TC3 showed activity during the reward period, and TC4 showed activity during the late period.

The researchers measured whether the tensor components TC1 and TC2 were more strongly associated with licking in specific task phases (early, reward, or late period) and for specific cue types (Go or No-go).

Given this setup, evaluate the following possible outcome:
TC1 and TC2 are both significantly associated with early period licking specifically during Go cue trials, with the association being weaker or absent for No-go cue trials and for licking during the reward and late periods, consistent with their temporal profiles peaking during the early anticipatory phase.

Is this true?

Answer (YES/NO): NO